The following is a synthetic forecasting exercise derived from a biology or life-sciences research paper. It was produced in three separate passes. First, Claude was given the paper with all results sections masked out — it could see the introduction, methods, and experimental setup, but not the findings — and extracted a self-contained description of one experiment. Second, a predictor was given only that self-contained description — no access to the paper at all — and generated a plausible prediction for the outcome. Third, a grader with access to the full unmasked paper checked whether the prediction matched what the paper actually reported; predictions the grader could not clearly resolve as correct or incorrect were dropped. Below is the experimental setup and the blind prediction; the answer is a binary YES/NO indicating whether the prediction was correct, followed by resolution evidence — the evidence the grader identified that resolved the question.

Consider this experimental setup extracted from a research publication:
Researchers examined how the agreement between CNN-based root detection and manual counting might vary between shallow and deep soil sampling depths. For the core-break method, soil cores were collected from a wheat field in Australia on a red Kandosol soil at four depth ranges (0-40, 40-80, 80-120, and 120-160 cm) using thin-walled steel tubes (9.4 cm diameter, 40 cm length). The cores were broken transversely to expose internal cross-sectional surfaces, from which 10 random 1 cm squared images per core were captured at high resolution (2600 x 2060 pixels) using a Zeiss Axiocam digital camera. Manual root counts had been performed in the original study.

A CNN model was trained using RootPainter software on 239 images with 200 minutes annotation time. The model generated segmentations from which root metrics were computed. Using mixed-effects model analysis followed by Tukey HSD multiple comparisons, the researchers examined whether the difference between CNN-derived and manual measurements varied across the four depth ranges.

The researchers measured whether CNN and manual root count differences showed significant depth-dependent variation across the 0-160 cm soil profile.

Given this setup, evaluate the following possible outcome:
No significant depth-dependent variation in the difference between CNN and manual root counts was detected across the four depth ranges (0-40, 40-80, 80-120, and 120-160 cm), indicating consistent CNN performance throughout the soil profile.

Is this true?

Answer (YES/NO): YES